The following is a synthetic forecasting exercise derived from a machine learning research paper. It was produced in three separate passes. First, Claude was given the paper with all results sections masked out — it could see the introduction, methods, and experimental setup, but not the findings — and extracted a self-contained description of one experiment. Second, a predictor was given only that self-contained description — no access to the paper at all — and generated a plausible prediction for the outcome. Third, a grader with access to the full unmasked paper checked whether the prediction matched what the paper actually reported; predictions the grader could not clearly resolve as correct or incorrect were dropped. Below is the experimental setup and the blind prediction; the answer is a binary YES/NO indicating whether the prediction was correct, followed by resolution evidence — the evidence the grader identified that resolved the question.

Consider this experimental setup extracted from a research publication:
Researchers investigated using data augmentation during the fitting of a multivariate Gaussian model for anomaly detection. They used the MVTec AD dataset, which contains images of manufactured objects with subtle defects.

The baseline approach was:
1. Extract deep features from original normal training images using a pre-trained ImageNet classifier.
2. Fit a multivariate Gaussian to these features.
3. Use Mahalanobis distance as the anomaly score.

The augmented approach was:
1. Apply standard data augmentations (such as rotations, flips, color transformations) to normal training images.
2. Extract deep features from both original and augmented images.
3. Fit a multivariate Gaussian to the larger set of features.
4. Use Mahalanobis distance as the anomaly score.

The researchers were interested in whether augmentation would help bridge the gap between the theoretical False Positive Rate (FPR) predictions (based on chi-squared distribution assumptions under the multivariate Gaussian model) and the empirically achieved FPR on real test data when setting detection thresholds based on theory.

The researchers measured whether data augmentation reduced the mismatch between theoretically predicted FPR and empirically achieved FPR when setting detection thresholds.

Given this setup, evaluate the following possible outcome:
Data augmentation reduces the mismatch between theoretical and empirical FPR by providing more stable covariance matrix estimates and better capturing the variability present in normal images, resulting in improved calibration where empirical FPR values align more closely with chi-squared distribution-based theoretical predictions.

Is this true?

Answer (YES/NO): YES